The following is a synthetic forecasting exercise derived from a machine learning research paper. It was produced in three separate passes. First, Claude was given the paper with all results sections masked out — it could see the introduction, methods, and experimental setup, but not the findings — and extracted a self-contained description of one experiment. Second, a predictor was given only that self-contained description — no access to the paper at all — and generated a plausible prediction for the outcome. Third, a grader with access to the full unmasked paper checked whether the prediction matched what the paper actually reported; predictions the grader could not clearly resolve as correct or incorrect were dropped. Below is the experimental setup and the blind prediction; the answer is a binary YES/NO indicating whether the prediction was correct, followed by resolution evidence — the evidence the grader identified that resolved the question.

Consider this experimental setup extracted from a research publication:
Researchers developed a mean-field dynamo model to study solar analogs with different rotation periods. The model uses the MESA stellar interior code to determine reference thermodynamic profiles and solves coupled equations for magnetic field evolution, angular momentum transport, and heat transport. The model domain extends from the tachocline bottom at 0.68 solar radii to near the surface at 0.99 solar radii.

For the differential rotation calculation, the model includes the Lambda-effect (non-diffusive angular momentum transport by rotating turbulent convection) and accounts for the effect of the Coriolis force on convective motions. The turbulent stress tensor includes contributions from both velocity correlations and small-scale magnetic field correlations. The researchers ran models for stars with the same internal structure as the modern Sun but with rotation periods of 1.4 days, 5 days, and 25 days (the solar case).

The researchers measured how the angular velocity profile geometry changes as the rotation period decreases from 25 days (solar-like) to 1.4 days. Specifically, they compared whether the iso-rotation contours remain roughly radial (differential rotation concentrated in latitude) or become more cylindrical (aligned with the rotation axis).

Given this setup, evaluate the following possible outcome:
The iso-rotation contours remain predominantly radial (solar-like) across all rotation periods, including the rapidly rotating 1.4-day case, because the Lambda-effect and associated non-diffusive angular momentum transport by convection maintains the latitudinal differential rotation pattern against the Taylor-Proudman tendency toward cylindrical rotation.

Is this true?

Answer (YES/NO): NO